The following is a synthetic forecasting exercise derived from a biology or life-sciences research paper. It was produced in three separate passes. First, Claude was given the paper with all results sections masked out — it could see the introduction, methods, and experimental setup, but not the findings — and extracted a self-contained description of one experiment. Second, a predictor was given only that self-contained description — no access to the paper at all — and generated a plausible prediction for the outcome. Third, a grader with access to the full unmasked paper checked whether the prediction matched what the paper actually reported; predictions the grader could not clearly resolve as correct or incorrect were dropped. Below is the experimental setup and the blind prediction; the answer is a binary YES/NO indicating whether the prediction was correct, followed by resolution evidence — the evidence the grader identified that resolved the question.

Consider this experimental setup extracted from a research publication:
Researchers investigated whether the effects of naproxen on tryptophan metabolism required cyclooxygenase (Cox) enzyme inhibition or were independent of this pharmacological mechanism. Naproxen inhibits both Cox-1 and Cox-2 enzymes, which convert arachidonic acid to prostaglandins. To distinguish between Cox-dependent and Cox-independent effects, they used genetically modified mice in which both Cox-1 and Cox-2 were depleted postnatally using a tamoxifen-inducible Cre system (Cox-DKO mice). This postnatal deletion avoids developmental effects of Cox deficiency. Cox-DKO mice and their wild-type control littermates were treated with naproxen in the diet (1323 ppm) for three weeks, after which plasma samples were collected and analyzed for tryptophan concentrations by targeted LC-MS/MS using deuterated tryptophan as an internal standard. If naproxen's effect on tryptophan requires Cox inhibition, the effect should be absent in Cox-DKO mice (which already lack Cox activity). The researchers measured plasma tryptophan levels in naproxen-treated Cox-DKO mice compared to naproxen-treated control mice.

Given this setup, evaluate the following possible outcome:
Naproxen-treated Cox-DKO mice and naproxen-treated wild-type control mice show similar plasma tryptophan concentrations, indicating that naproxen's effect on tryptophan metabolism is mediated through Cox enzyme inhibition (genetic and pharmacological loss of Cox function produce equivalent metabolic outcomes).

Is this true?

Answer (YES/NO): NO